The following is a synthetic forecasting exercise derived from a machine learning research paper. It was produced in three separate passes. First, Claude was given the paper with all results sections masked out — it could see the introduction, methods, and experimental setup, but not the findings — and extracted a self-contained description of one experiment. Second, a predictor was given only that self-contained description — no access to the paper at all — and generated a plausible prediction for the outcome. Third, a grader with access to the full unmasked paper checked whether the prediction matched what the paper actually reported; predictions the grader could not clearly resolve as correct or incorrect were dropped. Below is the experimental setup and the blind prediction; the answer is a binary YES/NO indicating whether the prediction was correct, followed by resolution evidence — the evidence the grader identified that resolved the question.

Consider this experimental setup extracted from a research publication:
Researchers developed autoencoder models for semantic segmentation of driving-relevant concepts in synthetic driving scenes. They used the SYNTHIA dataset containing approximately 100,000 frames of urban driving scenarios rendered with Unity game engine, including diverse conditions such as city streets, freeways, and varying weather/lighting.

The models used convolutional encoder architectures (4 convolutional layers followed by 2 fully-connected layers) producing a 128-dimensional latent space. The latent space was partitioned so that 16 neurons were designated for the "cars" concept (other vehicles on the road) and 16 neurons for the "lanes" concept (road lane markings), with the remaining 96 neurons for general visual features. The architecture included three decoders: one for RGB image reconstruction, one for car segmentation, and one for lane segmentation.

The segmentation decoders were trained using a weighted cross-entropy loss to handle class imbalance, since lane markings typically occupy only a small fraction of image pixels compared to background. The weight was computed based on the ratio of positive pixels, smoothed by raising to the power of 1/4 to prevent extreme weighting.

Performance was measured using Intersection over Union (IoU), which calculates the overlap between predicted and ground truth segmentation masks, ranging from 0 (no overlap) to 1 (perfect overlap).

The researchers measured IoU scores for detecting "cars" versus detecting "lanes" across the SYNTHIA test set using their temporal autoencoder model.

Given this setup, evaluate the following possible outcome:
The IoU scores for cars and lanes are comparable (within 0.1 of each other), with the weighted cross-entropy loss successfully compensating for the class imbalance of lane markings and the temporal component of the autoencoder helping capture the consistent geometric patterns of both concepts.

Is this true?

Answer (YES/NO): NO